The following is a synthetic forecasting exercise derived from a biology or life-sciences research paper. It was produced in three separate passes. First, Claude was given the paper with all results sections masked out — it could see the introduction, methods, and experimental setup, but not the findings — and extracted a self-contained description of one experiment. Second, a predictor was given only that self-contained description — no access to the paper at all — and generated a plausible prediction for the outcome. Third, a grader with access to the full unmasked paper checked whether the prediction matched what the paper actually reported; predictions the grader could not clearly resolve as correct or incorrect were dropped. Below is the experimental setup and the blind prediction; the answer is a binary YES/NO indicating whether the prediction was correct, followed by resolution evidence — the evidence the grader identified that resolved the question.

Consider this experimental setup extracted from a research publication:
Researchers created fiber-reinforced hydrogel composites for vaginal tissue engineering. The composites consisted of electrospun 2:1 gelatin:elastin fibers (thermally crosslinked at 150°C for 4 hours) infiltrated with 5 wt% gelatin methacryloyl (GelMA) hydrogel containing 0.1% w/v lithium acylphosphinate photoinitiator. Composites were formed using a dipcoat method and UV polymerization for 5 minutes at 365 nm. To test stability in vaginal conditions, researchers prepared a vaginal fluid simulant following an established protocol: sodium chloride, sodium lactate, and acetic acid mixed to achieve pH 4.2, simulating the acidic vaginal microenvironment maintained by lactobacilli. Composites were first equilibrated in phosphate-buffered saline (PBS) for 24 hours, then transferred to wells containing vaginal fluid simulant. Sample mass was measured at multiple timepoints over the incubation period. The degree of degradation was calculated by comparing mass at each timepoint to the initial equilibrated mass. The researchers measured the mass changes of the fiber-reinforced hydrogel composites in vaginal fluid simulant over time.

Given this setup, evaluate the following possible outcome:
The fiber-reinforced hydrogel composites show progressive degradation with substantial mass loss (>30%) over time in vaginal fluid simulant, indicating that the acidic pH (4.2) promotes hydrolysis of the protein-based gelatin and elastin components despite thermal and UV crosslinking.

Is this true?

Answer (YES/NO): NO